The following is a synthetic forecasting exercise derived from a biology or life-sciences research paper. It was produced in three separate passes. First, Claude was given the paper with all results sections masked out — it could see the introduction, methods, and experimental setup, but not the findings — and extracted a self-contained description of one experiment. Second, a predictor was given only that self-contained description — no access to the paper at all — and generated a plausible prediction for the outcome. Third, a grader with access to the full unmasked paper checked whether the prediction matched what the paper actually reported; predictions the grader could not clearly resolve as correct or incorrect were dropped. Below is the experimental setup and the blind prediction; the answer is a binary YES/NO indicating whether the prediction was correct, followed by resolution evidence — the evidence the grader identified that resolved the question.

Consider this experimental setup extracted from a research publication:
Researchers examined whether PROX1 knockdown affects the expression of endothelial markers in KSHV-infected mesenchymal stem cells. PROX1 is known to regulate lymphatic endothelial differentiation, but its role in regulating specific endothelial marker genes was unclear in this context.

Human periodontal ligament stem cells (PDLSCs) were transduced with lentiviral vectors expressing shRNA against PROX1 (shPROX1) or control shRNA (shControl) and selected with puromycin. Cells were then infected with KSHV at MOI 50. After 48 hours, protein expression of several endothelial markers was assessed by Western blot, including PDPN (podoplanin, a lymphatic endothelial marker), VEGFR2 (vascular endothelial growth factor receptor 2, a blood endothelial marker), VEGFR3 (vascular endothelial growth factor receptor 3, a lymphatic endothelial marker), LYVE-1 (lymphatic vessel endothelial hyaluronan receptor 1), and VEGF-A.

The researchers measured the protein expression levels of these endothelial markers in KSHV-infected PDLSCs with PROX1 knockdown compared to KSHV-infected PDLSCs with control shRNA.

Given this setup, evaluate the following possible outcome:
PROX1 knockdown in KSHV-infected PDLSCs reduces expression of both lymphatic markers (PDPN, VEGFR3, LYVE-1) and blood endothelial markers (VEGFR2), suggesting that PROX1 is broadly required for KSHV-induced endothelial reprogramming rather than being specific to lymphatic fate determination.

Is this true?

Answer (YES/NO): YES